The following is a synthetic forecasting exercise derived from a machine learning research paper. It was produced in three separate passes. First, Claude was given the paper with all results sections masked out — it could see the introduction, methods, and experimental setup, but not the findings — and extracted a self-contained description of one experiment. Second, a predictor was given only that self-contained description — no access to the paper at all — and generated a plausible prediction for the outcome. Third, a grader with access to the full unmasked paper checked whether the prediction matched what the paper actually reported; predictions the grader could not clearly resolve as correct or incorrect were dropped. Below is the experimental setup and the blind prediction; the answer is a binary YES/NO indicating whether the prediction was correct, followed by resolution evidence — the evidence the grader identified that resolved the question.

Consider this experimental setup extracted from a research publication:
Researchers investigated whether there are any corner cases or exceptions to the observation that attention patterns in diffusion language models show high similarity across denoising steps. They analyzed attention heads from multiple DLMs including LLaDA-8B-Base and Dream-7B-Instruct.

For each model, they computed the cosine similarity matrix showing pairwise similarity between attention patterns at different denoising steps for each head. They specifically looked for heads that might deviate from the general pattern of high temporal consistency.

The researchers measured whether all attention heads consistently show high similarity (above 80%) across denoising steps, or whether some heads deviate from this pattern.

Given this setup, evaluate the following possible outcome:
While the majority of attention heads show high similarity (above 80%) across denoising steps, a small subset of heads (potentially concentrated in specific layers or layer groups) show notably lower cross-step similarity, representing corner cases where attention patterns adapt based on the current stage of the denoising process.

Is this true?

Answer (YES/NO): YES